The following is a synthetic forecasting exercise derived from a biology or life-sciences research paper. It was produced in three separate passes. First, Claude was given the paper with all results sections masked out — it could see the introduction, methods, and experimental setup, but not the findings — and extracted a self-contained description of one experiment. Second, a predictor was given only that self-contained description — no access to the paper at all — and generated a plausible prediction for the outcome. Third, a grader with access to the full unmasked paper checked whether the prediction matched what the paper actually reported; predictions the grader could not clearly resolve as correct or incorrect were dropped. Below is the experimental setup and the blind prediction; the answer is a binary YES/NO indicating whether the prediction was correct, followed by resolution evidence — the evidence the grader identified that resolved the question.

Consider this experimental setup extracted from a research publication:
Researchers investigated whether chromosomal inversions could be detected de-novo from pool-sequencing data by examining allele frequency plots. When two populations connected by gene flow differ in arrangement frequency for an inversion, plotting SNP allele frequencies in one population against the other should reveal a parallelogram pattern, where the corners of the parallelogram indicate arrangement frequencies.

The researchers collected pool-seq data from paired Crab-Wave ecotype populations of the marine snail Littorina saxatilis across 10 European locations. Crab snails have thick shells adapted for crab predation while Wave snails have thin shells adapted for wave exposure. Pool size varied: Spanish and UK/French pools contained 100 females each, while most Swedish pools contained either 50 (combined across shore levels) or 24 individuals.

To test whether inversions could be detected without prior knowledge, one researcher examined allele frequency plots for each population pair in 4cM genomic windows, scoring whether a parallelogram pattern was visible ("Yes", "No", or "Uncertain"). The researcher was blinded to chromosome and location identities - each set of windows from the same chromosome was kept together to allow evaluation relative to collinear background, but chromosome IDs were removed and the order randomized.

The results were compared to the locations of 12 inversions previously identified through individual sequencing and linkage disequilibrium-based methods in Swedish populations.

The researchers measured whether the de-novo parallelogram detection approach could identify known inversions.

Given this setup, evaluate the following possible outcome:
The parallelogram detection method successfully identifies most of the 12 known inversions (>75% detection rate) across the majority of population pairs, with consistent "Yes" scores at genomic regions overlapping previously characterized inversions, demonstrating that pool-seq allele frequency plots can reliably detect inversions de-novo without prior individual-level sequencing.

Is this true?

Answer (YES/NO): NO